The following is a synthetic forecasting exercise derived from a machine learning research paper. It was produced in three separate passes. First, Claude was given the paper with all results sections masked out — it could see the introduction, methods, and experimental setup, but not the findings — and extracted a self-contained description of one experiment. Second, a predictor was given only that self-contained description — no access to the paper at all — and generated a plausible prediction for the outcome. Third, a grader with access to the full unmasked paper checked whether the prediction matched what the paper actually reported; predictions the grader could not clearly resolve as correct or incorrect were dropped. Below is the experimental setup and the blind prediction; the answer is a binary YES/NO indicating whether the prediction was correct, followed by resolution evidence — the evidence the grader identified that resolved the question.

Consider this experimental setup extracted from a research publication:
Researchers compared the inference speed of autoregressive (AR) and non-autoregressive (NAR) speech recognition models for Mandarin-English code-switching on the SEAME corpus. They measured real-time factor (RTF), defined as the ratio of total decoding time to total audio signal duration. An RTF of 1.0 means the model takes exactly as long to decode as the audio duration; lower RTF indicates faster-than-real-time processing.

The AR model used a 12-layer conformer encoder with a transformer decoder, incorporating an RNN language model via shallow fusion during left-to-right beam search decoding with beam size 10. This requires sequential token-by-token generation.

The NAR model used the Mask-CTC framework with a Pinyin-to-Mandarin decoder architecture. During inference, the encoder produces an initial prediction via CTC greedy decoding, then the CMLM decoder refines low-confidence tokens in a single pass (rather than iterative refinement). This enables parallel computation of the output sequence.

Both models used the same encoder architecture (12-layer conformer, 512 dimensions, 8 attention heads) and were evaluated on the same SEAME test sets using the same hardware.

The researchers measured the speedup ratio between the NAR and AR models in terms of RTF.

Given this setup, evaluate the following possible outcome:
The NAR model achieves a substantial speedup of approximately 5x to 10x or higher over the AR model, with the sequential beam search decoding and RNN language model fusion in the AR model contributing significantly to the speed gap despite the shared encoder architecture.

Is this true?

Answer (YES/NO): YES